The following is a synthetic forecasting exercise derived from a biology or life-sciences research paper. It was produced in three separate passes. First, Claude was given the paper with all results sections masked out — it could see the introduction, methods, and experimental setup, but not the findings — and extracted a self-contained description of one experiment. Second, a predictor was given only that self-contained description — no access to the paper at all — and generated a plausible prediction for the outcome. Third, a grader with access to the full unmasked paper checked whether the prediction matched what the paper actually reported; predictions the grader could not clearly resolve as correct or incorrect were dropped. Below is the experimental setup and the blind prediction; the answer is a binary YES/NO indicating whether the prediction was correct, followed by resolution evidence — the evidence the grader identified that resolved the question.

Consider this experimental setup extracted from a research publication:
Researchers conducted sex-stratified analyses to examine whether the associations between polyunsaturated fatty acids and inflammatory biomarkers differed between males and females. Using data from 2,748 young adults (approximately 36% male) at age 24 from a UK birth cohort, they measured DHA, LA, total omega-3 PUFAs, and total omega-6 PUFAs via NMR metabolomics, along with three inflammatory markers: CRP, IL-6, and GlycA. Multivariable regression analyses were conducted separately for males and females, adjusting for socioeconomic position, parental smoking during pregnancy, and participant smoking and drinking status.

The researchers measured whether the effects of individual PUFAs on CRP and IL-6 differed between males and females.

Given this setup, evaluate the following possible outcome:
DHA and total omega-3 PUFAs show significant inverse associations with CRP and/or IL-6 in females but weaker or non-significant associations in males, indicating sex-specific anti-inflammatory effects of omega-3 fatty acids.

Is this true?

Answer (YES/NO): NO